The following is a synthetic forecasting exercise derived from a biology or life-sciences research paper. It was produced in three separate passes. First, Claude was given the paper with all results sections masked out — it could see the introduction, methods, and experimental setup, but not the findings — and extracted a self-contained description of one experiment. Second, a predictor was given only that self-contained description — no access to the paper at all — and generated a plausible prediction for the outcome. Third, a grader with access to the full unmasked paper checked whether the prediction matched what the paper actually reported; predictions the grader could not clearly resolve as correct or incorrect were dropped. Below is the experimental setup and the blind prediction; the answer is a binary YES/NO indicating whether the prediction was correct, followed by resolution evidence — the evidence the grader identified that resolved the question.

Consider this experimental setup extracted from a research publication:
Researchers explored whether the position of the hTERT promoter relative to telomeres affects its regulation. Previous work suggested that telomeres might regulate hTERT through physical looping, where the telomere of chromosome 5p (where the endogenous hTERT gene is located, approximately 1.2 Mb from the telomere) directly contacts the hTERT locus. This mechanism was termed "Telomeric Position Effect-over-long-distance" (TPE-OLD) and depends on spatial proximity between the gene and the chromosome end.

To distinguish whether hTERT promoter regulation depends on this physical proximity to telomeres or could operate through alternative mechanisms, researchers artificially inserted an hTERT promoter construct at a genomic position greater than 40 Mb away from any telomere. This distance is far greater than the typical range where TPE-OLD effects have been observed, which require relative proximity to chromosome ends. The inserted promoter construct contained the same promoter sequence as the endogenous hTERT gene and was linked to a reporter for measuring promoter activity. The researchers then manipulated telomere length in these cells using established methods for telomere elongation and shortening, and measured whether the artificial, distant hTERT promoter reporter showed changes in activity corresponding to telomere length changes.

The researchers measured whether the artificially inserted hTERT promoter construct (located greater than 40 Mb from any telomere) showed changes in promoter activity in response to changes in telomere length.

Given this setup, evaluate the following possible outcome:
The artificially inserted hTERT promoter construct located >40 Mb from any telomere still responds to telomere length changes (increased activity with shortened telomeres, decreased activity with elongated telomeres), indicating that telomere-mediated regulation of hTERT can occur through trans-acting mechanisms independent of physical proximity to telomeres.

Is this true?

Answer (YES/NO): NO